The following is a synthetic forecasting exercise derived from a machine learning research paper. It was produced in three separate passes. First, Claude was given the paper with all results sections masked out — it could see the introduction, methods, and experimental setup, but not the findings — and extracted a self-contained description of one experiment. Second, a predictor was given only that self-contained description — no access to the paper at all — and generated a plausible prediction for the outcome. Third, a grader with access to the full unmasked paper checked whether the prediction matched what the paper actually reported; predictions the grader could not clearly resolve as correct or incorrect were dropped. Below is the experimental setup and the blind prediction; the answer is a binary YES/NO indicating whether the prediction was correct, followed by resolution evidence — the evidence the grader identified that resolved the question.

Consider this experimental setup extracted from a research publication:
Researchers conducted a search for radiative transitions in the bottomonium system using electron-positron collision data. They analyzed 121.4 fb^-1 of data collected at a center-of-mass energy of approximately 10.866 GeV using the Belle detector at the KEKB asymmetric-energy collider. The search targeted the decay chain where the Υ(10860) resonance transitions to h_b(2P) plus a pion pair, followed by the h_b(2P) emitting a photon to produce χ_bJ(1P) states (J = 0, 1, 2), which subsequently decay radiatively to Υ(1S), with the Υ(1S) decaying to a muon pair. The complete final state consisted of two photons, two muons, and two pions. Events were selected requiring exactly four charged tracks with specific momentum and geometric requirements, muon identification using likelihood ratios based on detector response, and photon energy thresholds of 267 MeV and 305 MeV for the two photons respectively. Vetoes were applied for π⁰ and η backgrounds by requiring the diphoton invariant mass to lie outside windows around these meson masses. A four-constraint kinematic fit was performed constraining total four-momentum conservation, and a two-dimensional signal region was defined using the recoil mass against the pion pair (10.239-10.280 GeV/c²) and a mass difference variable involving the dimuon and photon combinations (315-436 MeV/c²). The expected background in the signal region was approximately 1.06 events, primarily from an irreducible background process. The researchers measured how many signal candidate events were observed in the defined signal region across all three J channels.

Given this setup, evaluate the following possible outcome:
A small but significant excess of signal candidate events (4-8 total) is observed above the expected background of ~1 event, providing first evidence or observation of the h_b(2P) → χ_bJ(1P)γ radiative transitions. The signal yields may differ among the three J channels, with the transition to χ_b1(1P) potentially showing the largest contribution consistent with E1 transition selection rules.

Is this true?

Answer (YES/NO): NO